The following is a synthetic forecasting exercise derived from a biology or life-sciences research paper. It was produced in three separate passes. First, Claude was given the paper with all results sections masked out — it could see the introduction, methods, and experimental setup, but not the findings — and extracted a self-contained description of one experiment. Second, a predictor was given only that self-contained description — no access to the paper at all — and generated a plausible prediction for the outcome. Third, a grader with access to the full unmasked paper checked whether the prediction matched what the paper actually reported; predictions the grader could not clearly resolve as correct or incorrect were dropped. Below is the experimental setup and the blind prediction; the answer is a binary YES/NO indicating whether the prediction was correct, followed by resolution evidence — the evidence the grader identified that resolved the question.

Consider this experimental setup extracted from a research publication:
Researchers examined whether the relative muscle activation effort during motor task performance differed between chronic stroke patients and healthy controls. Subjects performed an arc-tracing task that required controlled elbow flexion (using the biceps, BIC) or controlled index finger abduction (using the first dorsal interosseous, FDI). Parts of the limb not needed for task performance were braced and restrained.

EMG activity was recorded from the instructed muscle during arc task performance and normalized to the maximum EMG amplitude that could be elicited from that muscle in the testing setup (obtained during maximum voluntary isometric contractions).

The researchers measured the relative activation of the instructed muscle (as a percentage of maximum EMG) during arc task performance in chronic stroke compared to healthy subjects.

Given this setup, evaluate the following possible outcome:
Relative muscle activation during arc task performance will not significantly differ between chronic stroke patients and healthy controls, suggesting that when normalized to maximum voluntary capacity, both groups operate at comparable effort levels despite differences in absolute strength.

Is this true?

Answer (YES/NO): NO